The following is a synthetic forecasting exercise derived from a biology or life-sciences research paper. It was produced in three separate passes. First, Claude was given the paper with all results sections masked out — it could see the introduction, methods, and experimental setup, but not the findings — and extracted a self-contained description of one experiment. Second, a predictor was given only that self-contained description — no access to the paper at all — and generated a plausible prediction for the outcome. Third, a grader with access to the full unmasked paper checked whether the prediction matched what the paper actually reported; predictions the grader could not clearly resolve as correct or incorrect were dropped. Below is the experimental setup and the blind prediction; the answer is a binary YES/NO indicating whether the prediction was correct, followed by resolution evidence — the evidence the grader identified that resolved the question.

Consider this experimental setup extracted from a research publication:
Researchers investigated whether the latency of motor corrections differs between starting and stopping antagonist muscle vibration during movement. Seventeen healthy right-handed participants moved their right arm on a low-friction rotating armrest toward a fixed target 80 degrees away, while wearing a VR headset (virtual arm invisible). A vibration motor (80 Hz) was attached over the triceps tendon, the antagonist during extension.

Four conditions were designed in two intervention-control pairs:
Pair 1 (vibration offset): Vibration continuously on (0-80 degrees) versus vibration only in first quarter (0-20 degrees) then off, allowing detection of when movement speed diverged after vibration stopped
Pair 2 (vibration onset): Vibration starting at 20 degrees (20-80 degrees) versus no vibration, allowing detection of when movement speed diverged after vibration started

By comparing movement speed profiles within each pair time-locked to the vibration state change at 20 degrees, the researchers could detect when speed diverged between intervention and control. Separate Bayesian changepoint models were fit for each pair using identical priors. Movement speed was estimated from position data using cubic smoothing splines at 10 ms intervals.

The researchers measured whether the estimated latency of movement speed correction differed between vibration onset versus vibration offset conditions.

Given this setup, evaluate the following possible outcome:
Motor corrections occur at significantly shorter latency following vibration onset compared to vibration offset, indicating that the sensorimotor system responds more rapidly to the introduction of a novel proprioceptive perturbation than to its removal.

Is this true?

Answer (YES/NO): NO